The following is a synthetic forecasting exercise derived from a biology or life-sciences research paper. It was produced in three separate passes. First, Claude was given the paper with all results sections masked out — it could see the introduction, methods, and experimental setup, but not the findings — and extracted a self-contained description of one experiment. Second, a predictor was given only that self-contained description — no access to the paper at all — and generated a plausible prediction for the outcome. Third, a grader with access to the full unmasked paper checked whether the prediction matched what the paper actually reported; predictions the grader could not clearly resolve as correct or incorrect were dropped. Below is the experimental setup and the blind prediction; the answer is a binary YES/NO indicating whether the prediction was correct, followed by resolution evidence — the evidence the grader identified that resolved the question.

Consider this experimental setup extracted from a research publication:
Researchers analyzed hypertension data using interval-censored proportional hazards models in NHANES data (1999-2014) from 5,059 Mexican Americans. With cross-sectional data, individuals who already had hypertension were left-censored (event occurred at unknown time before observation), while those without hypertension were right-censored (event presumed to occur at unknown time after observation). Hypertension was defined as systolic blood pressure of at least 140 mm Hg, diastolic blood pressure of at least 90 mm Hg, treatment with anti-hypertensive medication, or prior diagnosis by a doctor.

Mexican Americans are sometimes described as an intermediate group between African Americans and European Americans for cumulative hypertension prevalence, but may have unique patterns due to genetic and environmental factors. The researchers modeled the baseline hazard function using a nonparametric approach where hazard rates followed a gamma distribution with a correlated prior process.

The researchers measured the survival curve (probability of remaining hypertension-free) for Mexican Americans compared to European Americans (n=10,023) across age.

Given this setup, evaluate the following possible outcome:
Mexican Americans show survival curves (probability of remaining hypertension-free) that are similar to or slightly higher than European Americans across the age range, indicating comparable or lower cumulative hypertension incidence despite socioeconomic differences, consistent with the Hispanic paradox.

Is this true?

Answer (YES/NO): NO